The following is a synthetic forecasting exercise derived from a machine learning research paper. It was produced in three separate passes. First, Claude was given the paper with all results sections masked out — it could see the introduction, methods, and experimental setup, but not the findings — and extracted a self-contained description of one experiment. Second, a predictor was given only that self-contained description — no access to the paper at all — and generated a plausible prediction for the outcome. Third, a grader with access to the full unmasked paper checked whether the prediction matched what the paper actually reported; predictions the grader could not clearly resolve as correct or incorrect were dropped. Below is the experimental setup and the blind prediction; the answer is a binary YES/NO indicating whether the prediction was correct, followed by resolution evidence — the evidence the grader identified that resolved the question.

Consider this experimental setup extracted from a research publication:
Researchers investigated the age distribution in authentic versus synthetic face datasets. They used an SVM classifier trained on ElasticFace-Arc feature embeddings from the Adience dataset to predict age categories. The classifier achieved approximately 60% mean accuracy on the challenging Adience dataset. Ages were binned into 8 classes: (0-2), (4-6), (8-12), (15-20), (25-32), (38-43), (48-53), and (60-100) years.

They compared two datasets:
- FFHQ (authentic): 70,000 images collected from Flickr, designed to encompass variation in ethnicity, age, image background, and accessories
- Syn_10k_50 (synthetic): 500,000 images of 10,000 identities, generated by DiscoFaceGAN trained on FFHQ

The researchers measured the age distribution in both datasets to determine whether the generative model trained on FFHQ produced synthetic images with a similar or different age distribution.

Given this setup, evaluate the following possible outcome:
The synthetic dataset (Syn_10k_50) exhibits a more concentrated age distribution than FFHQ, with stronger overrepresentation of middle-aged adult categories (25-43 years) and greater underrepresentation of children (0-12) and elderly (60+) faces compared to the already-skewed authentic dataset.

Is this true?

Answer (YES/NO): YES